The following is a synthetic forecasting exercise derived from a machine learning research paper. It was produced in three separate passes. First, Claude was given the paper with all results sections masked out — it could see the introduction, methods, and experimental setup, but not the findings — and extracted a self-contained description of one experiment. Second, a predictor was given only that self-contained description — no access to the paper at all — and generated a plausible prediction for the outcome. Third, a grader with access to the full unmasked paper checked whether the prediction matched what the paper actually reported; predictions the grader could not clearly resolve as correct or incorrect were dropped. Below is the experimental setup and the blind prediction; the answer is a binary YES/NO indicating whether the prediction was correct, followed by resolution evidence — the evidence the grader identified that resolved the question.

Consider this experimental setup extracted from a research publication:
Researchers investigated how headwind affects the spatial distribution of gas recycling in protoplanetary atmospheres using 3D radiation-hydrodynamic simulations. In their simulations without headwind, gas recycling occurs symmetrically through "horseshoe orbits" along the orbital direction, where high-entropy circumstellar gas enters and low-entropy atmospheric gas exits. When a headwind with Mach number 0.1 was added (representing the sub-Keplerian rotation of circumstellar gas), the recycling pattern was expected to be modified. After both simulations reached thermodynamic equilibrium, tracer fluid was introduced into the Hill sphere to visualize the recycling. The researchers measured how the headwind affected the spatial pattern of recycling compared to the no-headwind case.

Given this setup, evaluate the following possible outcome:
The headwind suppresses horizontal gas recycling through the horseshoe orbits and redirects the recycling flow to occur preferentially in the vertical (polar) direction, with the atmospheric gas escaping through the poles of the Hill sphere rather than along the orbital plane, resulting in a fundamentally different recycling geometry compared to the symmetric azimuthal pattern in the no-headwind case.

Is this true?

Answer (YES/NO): NO